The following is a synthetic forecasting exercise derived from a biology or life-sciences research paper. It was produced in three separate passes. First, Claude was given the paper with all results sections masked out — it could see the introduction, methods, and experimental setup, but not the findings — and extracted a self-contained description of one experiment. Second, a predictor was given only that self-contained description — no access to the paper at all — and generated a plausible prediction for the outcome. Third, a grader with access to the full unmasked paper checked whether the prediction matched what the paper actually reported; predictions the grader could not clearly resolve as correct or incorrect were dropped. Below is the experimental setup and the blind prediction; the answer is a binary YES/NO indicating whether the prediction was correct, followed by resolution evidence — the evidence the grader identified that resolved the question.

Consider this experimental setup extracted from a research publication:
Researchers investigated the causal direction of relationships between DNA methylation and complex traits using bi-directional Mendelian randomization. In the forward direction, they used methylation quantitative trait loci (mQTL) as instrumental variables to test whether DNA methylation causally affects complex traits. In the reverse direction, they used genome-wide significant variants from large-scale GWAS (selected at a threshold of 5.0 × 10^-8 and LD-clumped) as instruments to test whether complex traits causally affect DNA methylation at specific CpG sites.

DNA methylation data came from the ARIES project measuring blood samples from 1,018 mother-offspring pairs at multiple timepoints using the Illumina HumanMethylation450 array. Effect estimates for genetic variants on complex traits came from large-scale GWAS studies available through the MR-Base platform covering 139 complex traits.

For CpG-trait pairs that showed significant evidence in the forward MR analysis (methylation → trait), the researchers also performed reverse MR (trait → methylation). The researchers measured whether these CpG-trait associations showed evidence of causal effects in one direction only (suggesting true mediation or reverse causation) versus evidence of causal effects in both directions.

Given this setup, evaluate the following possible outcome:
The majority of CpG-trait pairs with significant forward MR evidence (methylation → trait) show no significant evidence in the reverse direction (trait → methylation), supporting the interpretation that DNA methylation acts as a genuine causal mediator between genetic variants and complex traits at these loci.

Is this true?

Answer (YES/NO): YES